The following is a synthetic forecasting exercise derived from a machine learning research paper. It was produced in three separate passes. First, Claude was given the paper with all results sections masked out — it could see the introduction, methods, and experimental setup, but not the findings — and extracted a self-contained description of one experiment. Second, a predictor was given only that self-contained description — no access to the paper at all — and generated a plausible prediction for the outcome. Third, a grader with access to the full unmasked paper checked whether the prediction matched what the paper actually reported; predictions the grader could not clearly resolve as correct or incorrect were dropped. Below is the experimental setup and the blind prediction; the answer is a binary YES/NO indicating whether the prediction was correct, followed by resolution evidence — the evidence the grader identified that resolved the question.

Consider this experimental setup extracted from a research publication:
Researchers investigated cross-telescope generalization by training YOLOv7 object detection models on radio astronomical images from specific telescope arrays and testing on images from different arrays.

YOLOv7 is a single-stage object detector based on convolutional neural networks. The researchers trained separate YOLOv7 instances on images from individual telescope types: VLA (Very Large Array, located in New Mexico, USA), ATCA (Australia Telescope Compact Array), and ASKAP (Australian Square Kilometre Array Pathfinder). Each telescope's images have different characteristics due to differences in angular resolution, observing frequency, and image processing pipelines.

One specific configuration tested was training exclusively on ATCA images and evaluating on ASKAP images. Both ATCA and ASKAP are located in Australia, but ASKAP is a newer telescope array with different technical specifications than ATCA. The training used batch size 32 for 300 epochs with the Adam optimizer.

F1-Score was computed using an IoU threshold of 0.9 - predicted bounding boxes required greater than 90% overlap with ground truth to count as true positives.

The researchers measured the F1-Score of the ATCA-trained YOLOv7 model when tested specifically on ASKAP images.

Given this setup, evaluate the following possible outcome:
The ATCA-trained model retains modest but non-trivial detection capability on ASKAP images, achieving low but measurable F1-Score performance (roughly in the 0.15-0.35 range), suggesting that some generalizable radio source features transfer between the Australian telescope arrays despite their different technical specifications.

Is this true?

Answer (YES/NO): NO